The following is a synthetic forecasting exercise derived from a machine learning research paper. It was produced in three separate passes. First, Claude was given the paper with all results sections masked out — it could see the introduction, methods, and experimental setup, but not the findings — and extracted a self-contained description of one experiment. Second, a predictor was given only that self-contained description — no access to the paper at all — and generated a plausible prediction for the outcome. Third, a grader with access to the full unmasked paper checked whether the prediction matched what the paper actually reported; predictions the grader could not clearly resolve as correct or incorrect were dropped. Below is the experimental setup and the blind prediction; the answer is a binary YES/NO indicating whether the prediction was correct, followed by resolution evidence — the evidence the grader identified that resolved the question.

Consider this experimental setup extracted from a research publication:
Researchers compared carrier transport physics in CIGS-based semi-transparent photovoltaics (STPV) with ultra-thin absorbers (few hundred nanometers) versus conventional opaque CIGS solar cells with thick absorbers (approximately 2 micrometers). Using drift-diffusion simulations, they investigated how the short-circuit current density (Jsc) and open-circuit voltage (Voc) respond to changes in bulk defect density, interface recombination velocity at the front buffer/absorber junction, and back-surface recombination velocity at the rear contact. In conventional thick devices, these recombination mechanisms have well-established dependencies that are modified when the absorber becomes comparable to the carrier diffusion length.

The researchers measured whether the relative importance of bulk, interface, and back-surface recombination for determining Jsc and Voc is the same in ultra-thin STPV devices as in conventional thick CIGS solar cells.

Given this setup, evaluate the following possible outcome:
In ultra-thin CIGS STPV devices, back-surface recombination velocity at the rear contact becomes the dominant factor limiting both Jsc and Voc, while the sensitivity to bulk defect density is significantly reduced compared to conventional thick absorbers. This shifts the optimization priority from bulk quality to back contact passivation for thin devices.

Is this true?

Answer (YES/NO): NO